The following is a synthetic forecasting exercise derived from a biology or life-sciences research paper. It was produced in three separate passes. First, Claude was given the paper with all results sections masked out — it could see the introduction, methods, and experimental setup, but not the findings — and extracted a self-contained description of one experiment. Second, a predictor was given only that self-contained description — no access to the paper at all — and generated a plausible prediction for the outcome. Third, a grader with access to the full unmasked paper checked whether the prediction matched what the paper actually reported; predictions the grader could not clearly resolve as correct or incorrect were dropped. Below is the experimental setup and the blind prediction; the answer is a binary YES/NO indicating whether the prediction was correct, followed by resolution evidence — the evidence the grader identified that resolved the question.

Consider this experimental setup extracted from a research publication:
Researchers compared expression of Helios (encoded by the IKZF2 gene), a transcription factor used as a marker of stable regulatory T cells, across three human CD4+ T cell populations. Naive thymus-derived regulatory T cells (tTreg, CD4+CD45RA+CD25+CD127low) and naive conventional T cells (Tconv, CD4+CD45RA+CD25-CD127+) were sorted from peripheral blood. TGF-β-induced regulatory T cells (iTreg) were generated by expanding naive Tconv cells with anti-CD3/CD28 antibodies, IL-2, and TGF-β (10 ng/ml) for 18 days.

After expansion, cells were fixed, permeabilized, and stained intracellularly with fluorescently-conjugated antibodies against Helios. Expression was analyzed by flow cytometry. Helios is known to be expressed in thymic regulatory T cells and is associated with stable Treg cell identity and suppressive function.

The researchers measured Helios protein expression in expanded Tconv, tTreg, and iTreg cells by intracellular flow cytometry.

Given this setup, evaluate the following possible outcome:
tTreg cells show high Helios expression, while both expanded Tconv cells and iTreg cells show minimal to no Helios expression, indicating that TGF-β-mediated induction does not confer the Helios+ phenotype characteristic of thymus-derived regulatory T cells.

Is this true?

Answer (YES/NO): YES